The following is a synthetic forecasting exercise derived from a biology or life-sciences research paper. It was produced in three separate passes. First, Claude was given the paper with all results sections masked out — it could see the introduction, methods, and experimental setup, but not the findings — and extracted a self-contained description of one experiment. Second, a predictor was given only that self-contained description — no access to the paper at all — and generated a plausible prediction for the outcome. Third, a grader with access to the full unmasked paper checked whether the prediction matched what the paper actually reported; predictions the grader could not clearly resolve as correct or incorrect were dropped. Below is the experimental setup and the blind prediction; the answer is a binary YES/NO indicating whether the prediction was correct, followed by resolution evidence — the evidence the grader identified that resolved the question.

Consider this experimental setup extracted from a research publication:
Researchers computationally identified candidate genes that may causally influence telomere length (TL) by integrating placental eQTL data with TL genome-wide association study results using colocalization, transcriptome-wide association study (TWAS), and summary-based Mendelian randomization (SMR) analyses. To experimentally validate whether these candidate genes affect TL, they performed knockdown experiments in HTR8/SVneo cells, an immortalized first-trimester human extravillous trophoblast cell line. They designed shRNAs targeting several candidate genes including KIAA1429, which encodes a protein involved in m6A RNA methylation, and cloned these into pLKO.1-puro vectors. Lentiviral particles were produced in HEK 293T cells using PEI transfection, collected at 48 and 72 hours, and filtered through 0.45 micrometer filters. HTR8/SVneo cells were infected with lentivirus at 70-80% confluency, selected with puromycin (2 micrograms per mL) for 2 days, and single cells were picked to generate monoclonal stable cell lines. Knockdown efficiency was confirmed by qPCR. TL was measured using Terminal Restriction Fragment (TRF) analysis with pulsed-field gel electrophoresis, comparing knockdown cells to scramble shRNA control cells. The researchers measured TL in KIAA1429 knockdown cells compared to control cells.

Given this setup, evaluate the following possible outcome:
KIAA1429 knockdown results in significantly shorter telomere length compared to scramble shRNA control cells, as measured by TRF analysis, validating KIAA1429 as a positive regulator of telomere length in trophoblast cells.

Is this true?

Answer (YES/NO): YES